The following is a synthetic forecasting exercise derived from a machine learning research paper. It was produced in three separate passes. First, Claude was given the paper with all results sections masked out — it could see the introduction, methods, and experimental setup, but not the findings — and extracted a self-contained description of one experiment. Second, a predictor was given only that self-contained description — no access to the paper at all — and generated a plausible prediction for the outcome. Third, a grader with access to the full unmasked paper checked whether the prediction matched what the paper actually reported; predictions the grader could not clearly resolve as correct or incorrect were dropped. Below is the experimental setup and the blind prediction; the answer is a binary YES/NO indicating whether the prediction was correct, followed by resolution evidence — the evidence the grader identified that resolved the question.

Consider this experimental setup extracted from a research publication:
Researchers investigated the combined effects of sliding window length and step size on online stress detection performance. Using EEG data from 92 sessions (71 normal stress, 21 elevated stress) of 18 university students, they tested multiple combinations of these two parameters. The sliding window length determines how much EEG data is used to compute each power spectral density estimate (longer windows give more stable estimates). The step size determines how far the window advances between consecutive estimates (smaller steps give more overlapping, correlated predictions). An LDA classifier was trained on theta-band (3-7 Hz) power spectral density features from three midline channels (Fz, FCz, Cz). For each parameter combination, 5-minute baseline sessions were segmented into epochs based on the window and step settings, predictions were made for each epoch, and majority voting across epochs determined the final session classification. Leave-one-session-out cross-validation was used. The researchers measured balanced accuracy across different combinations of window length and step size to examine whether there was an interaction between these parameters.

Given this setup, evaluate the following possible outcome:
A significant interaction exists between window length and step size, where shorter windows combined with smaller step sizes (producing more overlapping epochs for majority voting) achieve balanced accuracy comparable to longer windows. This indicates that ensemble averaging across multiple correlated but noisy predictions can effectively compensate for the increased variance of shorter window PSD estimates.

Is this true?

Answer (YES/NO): NO